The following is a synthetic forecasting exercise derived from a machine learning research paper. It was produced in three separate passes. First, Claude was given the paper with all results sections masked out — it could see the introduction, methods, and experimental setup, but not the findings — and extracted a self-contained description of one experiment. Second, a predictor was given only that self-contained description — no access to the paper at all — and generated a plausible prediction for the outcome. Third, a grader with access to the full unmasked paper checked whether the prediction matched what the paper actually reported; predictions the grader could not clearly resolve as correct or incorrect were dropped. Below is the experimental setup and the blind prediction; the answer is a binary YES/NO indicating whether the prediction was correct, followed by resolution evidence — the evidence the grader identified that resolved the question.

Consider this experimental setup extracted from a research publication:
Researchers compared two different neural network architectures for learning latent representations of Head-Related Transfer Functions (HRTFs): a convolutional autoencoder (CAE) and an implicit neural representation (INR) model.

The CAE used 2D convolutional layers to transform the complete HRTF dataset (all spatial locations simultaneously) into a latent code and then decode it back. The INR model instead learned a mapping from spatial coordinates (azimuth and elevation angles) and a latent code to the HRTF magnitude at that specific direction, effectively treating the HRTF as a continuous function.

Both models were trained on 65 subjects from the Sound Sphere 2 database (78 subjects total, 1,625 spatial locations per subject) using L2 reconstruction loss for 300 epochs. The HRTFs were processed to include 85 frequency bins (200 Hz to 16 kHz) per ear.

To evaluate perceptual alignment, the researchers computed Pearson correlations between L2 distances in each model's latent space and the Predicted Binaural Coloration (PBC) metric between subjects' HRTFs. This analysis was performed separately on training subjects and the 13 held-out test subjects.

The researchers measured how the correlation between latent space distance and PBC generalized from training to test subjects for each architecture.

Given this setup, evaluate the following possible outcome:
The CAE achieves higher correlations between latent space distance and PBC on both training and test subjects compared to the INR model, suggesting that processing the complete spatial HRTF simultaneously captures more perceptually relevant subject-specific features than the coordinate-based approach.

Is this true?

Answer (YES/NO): NO